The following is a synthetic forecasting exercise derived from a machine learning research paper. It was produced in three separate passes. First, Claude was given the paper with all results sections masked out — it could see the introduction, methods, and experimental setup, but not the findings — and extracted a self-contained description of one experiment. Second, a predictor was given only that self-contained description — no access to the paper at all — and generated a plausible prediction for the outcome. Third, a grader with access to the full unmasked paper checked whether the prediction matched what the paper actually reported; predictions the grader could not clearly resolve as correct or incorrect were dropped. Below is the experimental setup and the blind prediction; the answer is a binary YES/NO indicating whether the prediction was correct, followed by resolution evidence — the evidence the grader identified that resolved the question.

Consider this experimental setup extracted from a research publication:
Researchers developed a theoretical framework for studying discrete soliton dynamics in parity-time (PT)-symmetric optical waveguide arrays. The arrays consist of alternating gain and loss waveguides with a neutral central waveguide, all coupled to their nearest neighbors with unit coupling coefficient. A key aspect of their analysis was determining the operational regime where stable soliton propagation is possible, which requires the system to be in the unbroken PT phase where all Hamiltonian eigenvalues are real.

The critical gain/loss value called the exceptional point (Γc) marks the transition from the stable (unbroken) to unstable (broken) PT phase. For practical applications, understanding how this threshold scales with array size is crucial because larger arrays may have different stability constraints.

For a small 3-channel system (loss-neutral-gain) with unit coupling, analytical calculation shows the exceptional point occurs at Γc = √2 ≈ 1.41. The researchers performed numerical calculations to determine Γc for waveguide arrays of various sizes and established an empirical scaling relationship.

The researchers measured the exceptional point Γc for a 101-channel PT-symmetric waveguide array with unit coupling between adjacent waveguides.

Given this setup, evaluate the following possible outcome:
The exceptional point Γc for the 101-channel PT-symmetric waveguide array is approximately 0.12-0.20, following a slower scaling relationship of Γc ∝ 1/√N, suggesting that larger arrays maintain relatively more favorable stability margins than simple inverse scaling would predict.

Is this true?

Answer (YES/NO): NO